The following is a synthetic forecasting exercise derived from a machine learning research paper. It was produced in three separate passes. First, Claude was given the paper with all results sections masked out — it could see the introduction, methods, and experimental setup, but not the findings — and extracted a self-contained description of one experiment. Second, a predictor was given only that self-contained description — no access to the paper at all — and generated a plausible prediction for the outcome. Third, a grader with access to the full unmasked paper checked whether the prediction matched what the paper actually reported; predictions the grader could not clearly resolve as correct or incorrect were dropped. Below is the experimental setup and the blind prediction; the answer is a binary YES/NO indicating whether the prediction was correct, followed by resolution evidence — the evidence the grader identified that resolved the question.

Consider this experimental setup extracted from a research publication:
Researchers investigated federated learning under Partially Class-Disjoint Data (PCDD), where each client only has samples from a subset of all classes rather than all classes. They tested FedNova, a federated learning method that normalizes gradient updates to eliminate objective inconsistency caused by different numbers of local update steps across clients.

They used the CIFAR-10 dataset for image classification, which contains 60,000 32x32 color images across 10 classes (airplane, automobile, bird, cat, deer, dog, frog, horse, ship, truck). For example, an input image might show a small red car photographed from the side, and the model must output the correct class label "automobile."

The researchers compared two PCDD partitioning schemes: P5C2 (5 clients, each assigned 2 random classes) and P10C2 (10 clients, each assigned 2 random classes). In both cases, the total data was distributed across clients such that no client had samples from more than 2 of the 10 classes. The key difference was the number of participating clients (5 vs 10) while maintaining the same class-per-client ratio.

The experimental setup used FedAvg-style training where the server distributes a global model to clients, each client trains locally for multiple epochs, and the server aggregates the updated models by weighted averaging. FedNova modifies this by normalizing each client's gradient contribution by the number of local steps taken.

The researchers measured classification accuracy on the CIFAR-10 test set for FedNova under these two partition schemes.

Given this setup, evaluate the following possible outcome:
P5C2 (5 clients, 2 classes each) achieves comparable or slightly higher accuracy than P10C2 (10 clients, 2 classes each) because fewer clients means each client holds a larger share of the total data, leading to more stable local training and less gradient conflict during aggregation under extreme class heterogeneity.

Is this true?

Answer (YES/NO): NO